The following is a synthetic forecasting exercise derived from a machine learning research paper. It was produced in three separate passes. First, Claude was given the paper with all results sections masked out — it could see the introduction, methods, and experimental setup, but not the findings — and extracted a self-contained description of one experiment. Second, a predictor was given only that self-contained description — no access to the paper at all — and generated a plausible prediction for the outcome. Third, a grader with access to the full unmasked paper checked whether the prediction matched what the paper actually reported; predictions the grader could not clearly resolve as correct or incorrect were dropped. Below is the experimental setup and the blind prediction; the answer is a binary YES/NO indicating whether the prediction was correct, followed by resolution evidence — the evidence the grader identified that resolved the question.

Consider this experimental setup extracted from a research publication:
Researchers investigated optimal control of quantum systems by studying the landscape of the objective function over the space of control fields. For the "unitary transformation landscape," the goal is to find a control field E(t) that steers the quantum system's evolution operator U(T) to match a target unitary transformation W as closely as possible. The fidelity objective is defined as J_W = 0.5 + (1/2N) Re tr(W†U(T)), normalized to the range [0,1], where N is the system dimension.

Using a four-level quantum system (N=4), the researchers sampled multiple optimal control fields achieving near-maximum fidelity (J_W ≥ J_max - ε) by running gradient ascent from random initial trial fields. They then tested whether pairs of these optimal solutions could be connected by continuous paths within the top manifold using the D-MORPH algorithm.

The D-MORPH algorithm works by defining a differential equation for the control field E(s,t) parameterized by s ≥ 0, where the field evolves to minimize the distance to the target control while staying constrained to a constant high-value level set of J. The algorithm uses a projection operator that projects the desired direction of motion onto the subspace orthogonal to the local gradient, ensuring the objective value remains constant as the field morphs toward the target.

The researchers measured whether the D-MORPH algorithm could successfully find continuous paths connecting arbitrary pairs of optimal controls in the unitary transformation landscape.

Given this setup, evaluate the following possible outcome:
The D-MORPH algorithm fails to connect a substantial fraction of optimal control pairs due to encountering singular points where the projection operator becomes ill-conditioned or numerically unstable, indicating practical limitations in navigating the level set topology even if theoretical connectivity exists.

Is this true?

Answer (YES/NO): NO